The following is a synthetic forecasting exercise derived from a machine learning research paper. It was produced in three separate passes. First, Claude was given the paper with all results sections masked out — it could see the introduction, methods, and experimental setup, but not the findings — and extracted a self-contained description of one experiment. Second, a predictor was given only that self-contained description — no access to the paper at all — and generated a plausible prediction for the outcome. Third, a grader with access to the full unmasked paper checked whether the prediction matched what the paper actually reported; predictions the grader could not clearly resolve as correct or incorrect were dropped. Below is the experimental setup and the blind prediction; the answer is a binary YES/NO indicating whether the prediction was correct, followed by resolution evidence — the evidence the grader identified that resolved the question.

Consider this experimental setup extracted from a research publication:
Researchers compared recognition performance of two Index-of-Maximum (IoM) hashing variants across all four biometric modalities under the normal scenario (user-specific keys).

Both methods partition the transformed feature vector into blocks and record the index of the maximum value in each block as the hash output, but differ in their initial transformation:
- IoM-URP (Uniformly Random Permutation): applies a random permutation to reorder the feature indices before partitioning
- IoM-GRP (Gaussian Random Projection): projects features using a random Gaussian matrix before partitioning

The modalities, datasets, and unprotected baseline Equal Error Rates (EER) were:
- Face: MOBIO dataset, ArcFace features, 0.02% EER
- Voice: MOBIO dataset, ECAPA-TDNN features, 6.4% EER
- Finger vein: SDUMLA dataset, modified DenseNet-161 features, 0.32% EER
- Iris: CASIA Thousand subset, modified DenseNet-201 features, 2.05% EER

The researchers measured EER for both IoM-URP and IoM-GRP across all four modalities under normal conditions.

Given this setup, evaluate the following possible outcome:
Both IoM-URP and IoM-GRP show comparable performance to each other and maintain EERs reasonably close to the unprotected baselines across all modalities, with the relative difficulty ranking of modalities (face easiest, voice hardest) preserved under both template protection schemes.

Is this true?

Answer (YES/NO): NO